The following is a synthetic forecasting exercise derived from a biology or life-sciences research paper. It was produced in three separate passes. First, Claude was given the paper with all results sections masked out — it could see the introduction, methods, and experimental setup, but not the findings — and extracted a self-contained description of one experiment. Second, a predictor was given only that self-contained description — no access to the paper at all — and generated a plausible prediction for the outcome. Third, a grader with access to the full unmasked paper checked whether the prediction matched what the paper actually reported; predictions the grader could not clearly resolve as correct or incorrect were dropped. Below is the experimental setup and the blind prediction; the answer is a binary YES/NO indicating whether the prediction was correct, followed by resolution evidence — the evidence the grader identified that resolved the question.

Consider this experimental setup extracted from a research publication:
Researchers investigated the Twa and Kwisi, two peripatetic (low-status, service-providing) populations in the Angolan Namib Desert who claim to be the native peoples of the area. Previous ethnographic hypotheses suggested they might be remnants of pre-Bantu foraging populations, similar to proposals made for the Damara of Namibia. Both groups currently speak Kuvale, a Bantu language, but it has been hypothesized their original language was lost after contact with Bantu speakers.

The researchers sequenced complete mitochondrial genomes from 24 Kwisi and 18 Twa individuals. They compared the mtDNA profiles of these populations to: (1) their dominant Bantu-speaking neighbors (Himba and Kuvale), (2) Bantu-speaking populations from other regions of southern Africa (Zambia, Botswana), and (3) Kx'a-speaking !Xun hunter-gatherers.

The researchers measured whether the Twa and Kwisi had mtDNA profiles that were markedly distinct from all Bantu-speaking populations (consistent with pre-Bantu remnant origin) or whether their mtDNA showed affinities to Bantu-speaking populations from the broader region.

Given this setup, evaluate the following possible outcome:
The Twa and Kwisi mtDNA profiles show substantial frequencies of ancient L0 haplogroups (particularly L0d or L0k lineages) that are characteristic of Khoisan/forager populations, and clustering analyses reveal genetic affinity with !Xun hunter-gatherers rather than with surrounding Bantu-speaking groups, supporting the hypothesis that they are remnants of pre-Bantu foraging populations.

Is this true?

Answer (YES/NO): NO